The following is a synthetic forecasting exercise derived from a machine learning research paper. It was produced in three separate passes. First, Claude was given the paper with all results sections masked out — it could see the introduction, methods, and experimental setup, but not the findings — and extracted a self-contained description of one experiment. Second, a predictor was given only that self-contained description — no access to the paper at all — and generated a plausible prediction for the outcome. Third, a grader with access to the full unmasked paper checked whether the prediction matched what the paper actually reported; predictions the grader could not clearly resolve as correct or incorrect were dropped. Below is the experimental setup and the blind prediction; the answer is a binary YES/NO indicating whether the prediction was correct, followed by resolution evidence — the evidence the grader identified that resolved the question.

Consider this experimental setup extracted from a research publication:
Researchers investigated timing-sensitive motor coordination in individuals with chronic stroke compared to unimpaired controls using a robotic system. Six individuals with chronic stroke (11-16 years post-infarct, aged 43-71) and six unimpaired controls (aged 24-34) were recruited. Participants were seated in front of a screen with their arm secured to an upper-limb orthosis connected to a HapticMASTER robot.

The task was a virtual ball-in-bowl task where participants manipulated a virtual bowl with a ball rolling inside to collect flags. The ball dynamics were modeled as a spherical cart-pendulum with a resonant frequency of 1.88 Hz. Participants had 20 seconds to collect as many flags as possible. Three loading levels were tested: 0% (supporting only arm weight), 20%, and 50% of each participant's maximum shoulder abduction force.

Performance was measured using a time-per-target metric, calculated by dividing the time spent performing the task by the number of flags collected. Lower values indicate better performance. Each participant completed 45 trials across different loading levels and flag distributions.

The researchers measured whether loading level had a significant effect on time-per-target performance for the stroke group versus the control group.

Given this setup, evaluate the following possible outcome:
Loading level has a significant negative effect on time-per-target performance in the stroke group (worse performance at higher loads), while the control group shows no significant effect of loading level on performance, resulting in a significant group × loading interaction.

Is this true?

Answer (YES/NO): NO